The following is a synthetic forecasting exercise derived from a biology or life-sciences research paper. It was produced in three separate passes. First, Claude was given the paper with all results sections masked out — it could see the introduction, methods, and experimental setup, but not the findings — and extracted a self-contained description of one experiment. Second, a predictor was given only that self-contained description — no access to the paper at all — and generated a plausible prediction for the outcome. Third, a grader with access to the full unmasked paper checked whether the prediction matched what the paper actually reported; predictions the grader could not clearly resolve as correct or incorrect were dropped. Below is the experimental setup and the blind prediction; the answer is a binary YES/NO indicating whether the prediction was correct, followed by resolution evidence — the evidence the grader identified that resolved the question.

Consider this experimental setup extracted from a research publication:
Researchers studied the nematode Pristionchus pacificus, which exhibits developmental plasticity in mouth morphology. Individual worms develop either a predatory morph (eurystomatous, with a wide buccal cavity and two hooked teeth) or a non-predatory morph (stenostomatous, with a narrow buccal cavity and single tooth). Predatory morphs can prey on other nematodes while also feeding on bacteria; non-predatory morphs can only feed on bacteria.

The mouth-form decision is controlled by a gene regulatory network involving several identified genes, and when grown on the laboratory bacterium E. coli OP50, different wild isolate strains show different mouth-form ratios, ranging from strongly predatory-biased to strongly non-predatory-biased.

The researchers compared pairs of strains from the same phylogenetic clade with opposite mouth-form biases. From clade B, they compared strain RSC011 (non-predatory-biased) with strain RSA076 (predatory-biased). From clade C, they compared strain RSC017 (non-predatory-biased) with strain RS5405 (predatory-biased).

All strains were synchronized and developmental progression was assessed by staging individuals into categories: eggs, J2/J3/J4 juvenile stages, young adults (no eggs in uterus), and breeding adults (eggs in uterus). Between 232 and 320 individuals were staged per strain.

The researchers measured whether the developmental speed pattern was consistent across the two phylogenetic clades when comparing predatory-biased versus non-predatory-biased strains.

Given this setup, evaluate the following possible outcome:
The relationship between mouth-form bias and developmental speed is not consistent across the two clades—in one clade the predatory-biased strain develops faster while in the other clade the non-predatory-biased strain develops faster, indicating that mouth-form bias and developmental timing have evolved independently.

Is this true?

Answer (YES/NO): NO